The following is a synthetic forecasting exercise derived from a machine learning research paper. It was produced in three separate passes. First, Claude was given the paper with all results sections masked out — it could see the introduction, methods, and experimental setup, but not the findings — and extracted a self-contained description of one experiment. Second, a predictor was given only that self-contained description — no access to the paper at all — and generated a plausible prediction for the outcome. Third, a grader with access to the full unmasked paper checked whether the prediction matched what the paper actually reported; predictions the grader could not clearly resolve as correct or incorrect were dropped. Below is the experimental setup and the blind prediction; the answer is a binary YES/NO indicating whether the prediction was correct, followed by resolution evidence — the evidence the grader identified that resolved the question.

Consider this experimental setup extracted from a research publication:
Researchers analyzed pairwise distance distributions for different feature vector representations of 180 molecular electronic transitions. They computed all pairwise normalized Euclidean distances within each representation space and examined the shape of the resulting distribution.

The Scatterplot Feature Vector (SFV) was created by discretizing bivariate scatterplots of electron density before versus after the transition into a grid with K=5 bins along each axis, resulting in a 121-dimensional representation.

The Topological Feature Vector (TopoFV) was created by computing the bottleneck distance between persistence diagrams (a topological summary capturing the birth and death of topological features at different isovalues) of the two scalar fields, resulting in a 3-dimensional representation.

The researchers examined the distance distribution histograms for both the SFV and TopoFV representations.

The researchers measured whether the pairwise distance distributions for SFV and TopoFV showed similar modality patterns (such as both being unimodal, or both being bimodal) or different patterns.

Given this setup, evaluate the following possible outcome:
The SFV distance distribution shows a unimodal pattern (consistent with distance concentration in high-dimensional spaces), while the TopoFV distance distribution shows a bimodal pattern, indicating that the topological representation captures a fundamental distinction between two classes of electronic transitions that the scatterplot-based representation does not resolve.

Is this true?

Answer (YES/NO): NO